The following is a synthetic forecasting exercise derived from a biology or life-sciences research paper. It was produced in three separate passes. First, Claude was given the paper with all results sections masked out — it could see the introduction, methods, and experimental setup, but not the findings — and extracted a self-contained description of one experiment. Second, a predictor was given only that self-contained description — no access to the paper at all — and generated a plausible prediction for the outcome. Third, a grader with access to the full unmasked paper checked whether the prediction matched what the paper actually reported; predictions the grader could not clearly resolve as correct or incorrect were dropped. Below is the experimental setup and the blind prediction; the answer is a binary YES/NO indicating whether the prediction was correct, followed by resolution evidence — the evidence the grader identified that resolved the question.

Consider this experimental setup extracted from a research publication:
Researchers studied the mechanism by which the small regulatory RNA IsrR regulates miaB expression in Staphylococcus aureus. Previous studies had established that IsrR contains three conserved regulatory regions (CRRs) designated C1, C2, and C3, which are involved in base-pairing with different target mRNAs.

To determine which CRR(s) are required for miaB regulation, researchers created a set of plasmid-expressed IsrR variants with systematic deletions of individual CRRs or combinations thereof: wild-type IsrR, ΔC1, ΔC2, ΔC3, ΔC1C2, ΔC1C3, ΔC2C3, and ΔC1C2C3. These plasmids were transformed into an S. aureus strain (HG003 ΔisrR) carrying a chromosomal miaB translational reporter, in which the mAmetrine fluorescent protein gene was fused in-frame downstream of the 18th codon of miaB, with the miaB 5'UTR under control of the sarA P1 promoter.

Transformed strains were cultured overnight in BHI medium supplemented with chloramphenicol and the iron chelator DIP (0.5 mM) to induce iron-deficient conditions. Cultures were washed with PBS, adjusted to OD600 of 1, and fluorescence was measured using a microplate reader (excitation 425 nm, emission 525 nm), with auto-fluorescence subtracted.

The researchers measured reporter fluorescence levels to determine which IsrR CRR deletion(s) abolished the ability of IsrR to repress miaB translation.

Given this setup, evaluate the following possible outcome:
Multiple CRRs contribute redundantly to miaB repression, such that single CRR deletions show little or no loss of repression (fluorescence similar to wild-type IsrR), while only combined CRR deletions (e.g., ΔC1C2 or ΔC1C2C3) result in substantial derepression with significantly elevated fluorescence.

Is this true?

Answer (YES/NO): NO